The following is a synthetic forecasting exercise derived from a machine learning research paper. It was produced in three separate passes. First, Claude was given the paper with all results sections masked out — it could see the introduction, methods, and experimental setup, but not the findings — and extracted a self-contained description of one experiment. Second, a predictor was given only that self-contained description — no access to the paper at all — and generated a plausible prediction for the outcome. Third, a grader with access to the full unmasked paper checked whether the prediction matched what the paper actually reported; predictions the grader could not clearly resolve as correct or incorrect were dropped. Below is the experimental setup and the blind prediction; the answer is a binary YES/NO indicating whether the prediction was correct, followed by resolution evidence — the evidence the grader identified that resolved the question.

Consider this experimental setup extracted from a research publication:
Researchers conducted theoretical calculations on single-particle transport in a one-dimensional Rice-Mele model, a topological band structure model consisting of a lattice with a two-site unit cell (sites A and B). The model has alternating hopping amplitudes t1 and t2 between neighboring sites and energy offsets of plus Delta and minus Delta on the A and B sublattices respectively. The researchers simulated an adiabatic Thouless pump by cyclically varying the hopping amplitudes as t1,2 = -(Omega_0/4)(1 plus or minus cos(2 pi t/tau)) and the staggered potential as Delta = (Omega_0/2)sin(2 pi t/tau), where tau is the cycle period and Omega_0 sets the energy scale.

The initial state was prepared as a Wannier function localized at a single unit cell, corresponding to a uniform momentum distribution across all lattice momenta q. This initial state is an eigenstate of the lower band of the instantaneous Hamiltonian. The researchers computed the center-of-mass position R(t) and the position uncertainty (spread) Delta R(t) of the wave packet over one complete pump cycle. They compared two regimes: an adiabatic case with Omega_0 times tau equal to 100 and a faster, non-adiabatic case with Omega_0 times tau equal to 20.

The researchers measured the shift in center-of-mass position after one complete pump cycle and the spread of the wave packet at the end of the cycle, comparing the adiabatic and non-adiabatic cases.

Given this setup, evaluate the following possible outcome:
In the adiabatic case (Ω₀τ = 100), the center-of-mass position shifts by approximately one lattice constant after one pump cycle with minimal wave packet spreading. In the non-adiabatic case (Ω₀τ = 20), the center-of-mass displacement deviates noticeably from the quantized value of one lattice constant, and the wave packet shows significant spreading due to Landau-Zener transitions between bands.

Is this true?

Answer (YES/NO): NO